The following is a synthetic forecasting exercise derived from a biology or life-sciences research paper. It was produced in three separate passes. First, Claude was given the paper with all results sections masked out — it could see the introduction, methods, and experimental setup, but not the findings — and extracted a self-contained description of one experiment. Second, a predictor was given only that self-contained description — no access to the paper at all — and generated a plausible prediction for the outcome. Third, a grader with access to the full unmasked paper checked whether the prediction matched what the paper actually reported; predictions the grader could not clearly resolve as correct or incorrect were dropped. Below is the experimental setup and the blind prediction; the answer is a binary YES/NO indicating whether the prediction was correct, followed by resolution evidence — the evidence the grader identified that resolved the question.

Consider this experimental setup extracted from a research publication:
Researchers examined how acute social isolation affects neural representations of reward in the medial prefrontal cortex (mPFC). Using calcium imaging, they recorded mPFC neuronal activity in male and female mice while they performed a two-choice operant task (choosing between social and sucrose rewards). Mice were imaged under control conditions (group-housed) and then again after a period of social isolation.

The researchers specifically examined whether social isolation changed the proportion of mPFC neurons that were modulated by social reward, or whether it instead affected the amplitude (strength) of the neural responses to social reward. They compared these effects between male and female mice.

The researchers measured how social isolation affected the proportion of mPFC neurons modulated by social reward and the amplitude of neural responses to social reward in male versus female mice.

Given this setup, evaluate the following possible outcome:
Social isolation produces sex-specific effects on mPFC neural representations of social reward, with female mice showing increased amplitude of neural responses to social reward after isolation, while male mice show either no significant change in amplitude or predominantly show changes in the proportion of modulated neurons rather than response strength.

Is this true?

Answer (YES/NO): NO